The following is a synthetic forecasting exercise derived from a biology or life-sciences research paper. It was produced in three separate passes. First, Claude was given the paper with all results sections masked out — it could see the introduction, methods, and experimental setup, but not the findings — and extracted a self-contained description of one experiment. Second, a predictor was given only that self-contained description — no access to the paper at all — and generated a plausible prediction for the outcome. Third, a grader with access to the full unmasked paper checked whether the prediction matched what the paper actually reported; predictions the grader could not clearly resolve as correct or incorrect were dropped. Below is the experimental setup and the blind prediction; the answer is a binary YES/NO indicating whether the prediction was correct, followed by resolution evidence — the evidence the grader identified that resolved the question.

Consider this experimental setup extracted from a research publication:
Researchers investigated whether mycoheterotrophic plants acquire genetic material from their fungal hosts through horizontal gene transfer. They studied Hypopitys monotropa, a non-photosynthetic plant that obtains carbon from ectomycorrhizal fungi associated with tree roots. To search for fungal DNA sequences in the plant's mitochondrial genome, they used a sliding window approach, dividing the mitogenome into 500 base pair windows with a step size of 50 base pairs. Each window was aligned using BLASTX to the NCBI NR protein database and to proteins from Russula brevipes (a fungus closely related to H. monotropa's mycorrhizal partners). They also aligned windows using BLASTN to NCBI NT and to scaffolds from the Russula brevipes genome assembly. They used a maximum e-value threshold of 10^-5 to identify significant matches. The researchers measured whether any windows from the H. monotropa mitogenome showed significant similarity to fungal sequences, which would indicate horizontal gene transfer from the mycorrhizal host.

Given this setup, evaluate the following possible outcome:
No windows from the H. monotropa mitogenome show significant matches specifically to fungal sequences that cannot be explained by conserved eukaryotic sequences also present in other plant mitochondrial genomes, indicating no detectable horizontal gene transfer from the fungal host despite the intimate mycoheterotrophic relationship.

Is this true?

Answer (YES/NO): YES